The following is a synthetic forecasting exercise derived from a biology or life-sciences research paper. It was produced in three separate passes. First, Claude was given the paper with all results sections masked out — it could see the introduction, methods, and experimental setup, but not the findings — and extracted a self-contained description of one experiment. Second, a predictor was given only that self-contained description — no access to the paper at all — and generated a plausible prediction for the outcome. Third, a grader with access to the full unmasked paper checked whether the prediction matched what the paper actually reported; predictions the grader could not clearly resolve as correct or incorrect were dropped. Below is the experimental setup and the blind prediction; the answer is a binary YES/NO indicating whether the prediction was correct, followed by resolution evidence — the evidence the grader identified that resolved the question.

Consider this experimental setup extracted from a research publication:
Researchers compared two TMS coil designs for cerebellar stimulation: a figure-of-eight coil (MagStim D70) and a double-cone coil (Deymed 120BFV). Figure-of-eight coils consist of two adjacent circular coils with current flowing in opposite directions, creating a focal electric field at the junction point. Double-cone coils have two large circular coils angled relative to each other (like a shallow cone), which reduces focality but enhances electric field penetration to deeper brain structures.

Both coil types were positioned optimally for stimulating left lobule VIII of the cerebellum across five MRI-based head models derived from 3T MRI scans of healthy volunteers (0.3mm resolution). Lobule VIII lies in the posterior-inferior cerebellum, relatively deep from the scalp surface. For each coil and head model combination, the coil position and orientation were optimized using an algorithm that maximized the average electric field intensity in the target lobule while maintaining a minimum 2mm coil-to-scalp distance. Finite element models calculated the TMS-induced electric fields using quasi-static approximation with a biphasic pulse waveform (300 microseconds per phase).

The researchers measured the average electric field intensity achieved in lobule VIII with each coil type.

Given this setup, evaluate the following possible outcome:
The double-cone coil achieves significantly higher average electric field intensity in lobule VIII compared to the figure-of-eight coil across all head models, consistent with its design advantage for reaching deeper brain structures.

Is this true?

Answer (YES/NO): YES